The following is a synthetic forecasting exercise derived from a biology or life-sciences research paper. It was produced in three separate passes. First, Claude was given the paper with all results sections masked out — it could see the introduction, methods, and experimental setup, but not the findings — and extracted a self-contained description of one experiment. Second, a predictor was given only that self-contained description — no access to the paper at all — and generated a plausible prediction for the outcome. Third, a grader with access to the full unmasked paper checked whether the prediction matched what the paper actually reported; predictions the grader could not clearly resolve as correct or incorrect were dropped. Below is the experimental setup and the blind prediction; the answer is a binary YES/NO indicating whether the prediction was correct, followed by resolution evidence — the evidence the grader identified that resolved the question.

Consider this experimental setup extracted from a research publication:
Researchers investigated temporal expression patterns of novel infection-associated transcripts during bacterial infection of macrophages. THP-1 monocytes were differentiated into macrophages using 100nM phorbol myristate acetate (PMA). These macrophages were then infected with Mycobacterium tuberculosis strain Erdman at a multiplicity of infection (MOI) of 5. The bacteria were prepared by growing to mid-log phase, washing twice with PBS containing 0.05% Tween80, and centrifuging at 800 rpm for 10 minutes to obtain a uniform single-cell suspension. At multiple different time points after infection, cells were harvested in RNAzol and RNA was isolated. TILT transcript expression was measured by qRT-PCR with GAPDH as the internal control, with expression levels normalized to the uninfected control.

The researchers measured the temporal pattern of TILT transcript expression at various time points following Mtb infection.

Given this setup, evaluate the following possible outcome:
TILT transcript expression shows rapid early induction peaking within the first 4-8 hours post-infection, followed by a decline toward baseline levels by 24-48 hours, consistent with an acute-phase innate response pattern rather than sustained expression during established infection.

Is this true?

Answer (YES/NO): NO